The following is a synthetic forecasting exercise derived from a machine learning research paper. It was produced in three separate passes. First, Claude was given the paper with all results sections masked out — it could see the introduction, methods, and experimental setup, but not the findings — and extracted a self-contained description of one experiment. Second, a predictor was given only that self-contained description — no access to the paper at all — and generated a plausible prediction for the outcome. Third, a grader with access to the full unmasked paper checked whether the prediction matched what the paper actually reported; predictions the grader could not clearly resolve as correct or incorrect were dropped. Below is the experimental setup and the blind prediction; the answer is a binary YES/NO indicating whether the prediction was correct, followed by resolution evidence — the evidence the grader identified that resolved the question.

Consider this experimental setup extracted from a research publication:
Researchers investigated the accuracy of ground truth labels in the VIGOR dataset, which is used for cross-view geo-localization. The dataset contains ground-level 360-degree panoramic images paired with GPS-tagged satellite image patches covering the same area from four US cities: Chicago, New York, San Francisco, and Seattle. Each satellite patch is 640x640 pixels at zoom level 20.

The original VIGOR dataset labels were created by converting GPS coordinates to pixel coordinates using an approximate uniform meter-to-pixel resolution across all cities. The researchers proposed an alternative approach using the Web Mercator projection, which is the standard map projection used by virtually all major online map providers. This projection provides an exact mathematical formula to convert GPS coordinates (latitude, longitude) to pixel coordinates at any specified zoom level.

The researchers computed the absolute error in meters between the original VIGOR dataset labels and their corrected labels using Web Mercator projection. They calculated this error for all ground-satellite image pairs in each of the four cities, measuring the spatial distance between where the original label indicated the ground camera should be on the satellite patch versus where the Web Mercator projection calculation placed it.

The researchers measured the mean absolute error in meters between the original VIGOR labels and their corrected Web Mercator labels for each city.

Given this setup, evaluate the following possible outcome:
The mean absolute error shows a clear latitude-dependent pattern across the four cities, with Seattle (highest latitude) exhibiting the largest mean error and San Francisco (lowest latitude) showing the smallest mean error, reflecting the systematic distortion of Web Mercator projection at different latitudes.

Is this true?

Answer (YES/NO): NO